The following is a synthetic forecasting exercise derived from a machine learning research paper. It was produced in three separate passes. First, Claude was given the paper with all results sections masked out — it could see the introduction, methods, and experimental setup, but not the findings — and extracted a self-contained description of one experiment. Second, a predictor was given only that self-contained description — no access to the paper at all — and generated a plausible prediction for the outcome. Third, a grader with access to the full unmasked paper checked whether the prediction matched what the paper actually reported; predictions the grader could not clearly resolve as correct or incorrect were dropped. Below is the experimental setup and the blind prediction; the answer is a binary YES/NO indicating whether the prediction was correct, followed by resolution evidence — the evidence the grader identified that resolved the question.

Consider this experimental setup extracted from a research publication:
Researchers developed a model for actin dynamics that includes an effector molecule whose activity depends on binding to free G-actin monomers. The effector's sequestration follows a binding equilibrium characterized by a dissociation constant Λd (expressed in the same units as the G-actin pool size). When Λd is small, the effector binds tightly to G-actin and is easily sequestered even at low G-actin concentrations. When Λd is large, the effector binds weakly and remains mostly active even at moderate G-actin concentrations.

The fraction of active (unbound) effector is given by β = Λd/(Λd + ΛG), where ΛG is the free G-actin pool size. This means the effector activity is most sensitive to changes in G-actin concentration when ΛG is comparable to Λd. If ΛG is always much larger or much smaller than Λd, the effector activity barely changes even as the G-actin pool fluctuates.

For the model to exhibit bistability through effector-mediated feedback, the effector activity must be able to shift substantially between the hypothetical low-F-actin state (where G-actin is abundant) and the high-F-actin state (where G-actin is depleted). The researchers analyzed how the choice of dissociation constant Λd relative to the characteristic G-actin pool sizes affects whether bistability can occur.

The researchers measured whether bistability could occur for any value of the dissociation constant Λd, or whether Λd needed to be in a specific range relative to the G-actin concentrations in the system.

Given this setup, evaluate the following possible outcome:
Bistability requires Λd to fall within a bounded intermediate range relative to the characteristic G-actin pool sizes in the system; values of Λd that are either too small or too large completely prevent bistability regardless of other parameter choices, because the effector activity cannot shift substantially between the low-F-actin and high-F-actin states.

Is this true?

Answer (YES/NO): NO